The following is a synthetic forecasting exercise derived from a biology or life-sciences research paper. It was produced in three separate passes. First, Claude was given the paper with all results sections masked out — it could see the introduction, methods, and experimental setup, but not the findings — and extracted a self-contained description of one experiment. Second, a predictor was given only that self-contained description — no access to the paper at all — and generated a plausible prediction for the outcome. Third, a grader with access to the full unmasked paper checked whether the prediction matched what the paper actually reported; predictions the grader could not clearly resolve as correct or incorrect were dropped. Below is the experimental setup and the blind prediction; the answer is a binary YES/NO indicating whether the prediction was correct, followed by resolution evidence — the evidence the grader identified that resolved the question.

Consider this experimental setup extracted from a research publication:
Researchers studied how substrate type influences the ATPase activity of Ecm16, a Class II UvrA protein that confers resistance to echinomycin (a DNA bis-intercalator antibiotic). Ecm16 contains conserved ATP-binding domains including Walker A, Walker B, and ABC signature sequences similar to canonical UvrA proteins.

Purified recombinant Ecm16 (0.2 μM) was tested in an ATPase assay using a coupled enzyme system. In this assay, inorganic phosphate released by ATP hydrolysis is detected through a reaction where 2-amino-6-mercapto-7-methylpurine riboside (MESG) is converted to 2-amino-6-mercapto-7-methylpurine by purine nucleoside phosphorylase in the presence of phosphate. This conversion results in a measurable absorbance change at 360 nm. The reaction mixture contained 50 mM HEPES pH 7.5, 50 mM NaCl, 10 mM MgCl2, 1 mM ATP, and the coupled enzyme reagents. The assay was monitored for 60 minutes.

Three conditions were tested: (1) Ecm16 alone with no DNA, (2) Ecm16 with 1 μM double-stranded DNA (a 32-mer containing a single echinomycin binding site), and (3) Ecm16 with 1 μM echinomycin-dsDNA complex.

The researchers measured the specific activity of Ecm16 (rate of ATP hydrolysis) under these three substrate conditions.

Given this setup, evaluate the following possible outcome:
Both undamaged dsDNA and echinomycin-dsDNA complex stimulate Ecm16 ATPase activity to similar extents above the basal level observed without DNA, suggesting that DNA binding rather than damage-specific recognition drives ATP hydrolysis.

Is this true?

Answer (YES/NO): NO